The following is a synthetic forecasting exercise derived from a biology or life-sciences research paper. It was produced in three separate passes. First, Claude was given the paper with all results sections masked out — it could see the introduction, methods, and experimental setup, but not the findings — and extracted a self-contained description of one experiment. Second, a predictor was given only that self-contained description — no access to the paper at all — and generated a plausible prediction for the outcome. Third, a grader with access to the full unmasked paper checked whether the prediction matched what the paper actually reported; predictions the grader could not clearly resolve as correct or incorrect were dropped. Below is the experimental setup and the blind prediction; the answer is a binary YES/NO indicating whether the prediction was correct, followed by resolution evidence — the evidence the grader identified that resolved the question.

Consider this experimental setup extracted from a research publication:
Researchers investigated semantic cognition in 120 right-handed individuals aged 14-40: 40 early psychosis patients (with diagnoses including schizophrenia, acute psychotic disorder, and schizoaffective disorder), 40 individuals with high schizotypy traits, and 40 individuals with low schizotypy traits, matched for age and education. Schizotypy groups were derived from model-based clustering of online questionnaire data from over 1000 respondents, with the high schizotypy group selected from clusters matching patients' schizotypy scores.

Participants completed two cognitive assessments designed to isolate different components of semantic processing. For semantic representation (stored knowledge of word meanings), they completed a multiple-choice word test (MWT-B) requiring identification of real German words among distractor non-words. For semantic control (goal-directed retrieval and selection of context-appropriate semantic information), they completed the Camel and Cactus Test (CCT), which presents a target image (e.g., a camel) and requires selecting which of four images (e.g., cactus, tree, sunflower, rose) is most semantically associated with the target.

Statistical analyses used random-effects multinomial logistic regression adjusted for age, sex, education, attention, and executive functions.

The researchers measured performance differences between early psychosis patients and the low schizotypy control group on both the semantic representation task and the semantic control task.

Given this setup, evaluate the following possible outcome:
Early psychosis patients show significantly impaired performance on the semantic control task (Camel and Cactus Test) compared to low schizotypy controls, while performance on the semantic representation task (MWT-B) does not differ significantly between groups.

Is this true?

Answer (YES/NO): YES